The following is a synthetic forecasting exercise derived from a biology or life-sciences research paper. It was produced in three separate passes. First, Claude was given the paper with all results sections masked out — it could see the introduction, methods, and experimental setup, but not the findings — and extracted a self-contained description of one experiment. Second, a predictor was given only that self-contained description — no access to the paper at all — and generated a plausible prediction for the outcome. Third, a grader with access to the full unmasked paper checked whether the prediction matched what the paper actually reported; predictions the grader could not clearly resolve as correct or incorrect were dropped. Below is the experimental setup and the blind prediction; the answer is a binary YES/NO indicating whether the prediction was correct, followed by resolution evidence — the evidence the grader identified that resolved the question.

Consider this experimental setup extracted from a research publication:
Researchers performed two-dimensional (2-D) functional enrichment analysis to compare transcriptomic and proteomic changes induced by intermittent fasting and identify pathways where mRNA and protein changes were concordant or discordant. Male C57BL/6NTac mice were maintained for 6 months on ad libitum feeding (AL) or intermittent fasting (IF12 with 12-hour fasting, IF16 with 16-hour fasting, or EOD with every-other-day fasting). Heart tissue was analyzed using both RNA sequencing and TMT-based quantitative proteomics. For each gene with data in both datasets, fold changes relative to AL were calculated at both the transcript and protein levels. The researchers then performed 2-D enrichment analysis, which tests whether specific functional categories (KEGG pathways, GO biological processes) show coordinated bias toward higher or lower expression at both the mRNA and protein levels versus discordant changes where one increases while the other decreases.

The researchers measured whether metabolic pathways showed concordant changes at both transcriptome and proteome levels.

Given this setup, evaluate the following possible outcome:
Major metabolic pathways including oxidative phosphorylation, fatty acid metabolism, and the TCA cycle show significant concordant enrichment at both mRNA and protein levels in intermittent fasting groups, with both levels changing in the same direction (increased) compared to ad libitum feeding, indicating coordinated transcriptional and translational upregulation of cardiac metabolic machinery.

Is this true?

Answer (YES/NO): NO